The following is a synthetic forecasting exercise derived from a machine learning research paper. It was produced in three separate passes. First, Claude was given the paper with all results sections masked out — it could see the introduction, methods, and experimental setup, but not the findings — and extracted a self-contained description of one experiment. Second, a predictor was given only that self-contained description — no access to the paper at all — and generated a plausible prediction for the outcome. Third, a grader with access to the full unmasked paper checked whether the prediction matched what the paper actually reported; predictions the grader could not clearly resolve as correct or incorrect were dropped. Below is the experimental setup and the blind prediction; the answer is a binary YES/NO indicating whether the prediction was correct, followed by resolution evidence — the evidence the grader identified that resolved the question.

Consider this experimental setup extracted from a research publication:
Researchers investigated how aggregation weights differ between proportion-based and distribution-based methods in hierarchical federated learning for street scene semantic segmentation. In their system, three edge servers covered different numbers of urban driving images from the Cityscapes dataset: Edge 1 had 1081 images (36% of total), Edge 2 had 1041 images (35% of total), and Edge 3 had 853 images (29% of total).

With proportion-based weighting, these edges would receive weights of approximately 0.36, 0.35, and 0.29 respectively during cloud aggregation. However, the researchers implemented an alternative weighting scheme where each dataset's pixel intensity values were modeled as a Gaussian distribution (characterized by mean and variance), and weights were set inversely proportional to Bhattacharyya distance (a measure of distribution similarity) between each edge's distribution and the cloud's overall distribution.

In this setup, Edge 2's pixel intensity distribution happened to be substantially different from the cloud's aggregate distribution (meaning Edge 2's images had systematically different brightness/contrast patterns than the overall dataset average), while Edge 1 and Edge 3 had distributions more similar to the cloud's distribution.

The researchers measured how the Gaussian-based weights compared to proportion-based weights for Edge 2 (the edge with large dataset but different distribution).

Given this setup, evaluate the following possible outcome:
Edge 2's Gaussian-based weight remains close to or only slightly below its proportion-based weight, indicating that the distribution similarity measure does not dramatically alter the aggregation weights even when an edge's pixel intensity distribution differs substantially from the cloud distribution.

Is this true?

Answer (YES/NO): NO